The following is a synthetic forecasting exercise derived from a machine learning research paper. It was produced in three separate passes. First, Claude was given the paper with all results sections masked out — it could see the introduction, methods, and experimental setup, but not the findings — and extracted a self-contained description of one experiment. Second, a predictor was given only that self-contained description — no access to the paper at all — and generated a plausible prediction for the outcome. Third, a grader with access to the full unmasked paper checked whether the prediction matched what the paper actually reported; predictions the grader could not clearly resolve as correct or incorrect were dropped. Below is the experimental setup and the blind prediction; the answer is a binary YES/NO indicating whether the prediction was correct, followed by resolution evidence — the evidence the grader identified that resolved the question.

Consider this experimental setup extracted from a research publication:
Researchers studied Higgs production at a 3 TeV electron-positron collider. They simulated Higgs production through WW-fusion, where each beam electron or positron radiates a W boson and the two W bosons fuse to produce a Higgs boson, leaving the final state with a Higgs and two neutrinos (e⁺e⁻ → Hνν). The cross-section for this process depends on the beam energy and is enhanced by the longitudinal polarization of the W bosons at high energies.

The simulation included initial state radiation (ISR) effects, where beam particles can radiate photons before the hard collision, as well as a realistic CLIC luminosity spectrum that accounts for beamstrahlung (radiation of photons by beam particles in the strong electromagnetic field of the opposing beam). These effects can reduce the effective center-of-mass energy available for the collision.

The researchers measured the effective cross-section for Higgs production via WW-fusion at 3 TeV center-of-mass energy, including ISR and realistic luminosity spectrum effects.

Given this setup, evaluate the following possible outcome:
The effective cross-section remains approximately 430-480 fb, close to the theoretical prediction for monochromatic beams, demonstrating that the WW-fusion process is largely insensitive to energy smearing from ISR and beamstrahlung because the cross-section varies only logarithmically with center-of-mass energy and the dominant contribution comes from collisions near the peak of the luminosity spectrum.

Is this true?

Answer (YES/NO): NO